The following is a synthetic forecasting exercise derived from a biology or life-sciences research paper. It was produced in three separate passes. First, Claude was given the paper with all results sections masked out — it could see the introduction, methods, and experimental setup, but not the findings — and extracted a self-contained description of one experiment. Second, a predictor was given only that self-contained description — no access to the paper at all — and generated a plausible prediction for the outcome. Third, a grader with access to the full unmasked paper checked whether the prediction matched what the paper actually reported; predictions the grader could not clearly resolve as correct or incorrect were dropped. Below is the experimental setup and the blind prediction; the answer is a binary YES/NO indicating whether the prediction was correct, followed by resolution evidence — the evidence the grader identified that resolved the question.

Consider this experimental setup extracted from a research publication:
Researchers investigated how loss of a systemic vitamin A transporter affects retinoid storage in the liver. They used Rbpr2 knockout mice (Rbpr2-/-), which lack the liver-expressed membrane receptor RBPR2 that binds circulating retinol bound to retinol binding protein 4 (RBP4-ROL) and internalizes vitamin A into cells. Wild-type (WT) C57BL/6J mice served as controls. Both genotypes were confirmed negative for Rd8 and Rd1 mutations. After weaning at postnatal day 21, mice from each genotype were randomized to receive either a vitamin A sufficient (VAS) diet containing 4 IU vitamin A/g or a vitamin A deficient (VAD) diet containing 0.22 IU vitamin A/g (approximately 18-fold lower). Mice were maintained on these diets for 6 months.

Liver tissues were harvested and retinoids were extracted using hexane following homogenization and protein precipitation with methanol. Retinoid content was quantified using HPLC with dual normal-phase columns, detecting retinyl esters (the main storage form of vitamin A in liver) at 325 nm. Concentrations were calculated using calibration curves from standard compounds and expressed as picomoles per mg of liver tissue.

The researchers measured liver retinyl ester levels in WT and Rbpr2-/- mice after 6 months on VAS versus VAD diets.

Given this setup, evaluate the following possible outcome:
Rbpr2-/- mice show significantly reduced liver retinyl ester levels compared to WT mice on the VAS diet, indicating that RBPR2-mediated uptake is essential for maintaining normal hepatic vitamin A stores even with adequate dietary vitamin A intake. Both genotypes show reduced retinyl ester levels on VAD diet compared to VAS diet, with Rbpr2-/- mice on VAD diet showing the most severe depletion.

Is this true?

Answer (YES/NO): NO